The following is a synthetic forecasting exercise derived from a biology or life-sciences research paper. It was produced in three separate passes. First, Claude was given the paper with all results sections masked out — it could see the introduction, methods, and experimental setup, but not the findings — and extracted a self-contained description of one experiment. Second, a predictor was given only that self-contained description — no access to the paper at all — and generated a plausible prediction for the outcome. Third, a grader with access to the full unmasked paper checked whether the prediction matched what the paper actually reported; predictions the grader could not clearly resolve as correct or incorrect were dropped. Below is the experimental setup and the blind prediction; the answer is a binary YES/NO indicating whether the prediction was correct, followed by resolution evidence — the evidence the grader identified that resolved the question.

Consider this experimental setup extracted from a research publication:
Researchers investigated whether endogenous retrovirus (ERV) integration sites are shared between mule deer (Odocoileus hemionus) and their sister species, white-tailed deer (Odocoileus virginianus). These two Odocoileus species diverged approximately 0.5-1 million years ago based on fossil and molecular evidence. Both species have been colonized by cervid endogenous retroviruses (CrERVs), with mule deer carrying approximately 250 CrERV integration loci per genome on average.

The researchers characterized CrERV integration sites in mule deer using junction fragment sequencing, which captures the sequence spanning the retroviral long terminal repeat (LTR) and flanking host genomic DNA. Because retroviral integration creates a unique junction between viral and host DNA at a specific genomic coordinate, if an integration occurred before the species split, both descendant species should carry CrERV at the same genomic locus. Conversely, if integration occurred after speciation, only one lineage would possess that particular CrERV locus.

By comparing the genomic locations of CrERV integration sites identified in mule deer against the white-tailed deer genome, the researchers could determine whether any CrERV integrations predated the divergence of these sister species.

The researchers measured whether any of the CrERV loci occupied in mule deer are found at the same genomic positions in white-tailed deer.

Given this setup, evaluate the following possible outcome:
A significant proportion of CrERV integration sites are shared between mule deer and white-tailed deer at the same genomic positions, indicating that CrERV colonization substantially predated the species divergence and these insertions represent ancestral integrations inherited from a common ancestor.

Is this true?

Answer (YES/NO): NO